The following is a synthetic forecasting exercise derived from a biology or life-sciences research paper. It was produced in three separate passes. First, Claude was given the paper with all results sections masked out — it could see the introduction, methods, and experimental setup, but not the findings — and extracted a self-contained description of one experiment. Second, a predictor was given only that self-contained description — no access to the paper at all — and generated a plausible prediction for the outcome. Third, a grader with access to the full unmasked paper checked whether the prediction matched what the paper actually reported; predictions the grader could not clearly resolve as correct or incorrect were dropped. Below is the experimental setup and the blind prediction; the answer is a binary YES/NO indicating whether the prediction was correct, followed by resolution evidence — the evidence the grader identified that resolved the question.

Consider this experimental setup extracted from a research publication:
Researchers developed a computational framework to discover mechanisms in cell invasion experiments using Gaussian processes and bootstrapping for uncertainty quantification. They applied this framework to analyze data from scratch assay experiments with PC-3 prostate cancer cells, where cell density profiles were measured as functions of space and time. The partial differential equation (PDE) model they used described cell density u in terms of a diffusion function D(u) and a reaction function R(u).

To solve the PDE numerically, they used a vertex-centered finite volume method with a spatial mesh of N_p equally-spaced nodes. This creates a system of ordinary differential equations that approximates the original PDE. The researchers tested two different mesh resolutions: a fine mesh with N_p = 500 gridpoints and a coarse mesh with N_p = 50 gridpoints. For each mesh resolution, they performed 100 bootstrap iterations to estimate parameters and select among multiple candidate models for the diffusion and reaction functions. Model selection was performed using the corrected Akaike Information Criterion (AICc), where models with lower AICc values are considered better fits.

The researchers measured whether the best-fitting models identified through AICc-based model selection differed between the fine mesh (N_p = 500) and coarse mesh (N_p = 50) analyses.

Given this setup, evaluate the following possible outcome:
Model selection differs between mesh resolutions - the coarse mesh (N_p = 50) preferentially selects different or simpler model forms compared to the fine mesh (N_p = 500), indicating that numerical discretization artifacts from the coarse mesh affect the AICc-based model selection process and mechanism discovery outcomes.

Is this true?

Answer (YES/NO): NO